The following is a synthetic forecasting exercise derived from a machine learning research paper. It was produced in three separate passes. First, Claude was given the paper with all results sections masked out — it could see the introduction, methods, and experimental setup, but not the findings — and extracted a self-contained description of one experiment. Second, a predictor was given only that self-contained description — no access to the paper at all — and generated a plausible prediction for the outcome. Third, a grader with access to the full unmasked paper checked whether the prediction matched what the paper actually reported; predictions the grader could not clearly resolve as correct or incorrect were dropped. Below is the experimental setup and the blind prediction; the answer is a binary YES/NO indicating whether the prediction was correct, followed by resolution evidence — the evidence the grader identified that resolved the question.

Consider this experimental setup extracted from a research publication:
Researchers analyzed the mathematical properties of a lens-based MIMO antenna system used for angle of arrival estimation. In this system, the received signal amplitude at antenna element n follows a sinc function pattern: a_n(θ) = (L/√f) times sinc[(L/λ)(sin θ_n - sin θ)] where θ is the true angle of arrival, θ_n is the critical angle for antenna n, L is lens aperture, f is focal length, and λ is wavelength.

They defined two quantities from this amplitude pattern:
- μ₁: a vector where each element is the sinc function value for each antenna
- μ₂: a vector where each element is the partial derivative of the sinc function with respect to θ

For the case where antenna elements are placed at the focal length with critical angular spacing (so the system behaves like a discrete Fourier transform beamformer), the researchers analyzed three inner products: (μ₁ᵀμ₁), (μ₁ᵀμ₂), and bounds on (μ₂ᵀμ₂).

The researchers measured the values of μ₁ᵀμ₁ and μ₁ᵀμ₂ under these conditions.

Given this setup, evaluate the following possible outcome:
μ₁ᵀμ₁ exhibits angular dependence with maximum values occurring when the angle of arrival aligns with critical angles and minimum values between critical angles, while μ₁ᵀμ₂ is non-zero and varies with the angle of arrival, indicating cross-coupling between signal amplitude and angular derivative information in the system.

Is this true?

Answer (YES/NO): NO